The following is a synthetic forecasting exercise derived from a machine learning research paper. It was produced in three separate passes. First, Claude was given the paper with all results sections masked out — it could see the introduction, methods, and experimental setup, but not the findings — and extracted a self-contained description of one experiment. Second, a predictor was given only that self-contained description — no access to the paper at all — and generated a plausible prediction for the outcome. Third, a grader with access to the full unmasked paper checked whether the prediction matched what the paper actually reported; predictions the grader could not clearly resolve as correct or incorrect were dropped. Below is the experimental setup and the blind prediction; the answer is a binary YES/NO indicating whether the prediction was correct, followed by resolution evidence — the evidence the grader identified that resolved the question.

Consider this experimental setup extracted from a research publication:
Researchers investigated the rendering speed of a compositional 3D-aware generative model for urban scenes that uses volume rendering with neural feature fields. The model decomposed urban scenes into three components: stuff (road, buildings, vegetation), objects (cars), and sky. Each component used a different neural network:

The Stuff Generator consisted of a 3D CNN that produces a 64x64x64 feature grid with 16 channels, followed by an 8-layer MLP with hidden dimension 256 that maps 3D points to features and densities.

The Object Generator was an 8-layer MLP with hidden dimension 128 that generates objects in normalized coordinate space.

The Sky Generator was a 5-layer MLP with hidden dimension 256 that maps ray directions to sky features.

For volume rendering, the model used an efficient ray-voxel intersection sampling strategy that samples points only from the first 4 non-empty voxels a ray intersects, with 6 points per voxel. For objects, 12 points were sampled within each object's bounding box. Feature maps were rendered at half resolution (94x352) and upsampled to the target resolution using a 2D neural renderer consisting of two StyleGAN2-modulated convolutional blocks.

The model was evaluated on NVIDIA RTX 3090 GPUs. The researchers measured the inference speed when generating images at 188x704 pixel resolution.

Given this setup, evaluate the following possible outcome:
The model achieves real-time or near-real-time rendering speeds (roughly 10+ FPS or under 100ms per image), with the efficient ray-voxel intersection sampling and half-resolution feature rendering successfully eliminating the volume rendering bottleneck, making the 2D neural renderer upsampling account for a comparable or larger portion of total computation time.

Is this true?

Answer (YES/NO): NO